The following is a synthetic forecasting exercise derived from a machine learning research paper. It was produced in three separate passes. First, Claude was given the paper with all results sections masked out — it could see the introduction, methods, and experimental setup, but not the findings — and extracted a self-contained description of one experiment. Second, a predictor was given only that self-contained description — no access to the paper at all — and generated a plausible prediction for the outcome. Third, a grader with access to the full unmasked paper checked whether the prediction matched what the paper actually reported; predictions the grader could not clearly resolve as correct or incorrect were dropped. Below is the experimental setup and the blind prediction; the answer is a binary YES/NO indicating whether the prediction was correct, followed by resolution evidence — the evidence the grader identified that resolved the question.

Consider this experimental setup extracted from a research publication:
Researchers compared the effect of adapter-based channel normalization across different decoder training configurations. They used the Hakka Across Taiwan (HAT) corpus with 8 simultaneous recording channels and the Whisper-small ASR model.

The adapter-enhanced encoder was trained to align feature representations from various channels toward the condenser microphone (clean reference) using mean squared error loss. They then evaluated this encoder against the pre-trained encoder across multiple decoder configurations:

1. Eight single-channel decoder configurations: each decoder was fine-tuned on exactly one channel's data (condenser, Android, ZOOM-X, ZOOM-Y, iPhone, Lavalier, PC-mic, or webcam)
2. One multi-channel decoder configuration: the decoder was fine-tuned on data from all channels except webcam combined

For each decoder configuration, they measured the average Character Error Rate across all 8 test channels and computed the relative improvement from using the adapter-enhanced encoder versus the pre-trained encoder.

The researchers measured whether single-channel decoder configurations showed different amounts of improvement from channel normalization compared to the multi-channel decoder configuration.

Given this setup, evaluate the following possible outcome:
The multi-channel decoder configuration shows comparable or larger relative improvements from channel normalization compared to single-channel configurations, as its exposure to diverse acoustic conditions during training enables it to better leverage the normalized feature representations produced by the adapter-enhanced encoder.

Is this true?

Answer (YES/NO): NO